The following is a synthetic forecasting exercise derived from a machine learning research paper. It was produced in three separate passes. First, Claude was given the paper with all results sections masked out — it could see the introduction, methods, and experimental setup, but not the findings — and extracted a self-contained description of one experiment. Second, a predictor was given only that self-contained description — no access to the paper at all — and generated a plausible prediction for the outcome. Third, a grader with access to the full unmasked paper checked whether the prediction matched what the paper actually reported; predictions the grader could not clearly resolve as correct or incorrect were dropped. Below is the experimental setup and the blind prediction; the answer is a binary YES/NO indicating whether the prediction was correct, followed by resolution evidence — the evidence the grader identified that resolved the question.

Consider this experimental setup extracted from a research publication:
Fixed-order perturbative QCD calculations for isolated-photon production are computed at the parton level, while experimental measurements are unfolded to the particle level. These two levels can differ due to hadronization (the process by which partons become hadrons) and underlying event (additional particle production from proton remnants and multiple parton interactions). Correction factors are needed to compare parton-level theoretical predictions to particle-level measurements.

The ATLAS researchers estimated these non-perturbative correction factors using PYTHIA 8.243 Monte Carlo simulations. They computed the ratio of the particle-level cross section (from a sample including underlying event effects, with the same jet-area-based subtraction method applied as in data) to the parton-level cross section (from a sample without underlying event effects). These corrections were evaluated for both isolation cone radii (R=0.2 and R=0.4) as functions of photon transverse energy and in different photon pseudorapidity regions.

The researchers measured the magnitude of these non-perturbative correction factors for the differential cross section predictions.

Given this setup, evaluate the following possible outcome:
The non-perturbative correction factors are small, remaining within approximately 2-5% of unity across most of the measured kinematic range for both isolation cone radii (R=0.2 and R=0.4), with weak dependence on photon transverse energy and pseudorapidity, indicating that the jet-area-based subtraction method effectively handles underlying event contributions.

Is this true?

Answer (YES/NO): NO